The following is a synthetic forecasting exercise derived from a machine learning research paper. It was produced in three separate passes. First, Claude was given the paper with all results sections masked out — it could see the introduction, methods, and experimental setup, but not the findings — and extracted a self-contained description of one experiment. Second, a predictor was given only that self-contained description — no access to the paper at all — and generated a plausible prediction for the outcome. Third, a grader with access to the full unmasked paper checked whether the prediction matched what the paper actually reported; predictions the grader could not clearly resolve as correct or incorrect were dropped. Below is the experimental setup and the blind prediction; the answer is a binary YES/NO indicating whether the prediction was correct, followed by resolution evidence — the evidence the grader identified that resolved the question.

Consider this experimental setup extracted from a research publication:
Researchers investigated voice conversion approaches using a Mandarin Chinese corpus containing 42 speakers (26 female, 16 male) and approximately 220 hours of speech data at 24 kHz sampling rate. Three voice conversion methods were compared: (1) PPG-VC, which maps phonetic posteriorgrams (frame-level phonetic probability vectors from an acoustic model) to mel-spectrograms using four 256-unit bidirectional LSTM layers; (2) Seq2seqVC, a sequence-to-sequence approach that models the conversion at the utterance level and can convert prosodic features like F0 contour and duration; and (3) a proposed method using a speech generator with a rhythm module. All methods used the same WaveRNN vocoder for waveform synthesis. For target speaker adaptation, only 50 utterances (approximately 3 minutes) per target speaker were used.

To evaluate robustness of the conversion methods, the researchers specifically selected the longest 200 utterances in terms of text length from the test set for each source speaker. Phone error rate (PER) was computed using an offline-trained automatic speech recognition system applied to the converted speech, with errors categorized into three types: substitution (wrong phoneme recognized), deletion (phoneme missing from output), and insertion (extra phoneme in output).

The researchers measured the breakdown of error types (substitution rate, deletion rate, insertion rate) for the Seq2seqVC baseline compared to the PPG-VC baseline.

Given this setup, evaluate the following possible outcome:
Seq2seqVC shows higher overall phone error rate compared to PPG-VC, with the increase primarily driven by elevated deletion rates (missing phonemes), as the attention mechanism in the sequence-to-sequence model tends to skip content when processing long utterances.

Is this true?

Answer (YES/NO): NO